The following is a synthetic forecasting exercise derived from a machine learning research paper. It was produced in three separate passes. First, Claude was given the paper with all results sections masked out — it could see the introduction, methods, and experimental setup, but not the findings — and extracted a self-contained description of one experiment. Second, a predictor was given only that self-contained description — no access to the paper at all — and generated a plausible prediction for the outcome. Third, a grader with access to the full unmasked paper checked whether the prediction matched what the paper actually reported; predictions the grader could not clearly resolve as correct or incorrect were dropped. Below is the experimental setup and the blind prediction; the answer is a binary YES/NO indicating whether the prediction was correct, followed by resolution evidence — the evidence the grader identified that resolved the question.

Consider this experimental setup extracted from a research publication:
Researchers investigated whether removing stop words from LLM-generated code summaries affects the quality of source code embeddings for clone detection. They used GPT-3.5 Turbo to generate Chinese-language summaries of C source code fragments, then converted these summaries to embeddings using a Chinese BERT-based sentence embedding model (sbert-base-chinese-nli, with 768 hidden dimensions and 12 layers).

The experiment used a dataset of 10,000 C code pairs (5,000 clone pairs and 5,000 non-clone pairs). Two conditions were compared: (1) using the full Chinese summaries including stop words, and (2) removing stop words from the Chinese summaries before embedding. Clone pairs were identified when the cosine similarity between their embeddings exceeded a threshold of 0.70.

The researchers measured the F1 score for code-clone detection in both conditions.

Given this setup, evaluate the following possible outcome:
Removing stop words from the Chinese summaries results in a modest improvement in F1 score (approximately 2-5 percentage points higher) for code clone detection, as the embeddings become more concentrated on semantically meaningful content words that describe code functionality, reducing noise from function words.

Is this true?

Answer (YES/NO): NO